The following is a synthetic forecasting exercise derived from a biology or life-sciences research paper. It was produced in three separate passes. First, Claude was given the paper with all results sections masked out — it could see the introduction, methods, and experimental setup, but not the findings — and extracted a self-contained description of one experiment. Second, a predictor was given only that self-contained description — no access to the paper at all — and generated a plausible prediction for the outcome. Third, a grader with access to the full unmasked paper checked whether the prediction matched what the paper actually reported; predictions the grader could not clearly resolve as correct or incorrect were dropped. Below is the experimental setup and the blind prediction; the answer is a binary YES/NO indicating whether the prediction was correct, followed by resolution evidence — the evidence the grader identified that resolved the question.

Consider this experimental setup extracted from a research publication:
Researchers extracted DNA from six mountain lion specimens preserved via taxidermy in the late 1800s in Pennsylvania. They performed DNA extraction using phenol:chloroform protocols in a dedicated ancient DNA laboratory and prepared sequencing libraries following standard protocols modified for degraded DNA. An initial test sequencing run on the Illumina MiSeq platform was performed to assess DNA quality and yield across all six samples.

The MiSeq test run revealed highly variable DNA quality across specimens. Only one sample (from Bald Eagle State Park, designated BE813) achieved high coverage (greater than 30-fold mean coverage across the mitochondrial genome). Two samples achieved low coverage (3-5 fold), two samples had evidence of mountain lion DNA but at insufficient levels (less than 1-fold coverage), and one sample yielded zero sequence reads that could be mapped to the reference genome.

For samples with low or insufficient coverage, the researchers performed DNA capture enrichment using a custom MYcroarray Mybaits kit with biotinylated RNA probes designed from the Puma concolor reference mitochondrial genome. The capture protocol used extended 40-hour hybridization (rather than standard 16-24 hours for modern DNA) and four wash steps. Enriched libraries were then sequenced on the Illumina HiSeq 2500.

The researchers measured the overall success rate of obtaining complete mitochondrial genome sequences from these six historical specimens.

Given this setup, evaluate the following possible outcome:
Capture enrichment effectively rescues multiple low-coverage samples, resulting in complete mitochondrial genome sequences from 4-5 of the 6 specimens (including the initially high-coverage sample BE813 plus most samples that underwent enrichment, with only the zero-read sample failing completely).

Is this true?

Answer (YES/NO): YES